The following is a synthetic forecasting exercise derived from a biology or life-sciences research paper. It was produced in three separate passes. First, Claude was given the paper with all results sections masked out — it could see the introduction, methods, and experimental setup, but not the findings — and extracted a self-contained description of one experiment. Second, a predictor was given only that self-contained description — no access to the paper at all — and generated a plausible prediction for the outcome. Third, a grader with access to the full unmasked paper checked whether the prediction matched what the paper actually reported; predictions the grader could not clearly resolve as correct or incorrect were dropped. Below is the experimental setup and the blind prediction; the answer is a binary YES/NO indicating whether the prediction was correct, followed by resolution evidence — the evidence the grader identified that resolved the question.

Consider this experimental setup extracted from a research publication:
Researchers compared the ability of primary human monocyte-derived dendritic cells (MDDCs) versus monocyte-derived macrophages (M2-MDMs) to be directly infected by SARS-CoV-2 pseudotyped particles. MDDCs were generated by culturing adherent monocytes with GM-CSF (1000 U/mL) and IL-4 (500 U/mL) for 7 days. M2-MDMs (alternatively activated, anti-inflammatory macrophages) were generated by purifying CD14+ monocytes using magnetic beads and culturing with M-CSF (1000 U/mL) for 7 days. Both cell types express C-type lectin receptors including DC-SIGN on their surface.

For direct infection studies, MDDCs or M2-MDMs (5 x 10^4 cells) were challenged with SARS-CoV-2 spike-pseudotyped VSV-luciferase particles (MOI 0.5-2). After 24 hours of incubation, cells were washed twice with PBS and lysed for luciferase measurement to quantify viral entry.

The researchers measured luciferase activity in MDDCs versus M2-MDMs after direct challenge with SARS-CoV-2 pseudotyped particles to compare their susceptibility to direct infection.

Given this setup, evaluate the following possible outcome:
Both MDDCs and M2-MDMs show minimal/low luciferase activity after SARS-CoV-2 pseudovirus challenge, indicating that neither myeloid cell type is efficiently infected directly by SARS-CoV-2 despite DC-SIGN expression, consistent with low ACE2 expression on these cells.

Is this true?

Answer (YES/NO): YES